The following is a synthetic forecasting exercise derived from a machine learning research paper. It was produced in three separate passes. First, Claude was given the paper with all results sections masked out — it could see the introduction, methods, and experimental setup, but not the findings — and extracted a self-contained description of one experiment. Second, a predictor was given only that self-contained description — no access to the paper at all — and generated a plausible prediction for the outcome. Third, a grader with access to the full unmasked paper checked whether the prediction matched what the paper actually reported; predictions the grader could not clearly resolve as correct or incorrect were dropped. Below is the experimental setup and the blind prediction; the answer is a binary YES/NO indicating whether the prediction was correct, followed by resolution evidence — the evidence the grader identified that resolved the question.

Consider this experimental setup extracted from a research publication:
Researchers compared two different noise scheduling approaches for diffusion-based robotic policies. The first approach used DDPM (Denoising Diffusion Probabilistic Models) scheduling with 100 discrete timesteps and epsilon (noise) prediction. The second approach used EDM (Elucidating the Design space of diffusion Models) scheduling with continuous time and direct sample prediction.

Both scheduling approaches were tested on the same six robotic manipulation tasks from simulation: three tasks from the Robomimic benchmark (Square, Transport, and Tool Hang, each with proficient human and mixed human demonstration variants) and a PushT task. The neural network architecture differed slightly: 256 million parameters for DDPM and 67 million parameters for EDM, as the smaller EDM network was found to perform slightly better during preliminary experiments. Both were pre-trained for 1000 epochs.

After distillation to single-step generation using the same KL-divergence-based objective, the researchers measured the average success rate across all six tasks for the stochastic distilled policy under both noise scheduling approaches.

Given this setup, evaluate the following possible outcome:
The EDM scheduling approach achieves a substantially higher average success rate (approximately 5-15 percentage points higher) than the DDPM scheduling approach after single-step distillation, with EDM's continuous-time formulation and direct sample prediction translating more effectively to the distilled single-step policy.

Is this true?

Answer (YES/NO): NO